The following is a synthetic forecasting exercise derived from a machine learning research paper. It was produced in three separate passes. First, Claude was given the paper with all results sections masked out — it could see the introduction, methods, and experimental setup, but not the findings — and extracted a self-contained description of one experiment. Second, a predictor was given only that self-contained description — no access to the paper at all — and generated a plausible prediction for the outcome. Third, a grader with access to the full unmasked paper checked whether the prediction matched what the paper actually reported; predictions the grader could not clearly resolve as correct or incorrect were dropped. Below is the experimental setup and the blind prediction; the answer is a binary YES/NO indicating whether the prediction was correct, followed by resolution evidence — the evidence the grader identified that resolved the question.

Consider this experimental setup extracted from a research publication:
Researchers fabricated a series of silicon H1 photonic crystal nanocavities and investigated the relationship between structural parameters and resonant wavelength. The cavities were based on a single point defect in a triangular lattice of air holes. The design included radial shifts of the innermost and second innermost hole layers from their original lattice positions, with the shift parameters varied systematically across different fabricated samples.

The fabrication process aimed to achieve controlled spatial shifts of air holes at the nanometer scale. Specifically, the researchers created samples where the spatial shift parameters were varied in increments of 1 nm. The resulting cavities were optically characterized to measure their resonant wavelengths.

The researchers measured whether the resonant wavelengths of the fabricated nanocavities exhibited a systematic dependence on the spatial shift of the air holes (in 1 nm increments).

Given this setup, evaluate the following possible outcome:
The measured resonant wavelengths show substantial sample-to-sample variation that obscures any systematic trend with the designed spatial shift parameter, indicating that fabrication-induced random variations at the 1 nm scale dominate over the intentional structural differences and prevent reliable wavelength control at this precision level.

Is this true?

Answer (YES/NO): NO